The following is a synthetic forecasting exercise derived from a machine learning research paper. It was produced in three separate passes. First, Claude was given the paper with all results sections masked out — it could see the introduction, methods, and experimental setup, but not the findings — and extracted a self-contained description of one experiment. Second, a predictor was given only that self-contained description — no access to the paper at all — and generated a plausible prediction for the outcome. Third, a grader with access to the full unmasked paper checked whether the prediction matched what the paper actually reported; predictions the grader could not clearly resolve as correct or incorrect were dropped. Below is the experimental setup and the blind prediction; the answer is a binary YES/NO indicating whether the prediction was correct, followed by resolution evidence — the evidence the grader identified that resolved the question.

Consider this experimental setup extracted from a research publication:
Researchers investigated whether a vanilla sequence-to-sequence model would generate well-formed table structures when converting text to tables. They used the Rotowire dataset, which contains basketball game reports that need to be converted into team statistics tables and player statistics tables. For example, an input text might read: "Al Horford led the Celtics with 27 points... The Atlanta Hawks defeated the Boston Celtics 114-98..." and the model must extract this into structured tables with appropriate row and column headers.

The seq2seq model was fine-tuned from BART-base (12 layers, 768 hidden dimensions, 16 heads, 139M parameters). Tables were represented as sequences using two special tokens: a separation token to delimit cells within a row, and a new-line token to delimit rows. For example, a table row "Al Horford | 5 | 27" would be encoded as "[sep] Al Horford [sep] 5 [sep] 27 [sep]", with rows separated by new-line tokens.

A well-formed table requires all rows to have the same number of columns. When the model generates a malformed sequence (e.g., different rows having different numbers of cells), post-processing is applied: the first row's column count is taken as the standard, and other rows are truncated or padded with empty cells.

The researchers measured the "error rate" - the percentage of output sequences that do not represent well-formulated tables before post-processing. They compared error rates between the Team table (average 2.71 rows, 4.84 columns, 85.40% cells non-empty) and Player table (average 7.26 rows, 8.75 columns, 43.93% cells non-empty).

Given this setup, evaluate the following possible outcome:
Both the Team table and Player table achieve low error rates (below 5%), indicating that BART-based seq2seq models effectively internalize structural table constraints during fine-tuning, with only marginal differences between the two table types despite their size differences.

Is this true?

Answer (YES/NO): NO